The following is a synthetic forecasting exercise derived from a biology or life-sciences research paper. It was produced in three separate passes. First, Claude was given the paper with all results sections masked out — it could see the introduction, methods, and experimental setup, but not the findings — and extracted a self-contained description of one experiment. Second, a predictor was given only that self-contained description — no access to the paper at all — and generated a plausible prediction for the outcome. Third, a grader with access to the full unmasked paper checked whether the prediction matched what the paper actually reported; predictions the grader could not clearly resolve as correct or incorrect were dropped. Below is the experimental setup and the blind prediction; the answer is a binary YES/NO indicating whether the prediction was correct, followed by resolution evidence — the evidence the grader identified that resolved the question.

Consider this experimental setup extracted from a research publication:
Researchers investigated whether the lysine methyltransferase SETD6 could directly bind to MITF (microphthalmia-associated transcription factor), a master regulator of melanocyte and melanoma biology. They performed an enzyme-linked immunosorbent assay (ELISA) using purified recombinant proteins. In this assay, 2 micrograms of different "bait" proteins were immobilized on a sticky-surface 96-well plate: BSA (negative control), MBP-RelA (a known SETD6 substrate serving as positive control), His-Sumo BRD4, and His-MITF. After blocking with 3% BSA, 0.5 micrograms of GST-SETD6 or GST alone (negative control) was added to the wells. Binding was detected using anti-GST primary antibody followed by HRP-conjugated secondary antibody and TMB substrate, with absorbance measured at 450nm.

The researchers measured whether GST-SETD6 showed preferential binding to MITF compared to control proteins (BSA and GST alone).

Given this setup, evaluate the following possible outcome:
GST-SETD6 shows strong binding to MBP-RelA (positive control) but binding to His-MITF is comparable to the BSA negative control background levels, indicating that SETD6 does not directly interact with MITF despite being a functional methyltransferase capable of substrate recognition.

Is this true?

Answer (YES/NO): NO